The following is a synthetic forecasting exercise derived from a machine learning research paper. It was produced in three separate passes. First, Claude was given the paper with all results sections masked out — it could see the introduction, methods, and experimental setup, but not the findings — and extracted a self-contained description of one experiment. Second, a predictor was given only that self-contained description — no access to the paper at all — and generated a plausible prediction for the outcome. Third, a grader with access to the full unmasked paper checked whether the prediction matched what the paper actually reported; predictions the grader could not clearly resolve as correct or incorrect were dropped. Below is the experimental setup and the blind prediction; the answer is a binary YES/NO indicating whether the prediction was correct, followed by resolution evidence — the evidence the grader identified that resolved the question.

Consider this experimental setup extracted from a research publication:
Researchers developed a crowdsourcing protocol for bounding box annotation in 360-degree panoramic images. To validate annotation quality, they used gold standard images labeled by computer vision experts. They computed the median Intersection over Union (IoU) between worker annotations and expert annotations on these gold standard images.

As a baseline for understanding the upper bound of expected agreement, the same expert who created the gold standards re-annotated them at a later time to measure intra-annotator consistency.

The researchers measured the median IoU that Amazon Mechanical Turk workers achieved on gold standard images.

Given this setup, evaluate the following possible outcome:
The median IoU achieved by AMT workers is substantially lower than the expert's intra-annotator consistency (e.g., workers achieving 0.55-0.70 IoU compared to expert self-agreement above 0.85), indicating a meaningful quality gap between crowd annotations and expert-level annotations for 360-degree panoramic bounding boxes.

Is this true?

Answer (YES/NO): NO